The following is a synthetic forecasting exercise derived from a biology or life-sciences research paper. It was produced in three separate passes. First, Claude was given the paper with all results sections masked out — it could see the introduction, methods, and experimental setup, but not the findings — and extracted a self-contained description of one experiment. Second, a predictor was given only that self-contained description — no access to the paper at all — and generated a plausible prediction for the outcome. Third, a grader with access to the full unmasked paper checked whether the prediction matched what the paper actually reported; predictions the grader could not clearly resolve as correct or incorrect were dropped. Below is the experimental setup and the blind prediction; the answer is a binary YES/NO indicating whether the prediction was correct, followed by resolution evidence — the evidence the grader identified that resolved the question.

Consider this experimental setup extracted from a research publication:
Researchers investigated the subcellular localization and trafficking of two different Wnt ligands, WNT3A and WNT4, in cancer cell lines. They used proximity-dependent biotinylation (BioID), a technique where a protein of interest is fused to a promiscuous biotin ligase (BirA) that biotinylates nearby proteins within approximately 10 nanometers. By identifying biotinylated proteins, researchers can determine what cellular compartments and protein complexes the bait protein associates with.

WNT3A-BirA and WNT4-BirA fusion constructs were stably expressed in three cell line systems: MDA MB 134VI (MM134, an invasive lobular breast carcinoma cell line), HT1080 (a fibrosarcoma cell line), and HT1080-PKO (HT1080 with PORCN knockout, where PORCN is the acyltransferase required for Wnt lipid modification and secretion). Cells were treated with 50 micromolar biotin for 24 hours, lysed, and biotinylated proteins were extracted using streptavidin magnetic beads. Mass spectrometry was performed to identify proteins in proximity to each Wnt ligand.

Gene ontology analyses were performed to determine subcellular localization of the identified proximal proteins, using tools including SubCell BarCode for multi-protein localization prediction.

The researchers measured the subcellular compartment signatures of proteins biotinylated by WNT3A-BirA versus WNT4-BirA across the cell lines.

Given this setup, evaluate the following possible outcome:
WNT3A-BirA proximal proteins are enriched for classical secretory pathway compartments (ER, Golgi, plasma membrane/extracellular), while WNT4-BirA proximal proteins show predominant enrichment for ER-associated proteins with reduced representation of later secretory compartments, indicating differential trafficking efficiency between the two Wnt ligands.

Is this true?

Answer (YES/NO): NO